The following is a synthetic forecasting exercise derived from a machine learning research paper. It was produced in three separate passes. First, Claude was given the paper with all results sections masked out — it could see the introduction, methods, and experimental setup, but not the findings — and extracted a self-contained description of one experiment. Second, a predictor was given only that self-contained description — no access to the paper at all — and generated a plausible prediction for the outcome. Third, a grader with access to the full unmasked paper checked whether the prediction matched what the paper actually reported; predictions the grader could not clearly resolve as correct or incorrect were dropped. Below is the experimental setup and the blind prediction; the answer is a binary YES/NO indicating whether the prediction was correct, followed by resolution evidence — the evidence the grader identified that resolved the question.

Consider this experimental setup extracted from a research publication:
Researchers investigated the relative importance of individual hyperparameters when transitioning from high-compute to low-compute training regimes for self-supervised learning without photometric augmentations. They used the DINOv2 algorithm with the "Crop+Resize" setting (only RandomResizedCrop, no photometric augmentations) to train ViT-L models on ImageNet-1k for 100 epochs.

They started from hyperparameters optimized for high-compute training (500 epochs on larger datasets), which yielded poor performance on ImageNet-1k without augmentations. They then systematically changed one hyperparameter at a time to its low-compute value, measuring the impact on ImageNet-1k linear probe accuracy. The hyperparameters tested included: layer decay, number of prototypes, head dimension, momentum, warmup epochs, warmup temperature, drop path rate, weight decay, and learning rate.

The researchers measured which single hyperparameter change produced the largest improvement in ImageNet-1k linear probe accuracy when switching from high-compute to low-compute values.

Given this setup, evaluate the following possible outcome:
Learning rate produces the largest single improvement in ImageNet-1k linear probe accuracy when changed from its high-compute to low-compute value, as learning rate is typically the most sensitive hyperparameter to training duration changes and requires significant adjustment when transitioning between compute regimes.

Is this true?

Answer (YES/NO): YES